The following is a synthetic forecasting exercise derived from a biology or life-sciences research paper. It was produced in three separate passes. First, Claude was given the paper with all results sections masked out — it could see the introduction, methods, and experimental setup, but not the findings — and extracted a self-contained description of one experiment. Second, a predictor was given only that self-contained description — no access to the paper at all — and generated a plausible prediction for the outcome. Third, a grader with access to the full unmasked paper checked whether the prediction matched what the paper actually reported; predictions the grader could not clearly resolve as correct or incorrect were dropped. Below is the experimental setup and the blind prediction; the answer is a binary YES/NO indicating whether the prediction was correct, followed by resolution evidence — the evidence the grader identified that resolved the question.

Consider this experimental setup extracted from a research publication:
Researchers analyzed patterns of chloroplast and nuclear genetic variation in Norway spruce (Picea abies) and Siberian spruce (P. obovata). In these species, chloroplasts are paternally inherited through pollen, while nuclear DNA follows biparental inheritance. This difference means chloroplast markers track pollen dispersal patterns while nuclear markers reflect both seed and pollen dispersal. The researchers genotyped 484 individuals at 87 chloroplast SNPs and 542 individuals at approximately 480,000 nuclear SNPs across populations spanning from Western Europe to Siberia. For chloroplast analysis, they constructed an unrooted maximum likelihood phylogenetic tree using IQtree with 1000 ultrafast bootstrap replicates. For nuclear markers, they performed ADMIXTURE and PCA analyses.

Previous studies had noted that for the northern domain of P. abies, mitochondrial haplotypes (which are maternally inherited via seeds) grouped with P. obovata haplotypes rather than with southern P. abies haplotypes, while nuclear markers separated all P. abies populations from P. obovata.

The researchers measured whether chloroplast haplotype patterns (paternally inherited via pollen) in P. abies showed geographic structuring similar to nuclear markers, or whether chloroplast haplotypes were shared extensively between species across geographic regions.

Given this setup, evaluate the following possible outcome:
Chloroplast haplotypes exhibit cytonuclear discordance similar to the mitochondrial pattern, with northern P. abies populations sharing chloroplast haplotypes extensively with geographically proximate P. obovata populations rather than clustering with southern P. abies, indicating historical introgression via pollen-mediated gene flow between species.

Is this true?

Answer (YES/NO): YES